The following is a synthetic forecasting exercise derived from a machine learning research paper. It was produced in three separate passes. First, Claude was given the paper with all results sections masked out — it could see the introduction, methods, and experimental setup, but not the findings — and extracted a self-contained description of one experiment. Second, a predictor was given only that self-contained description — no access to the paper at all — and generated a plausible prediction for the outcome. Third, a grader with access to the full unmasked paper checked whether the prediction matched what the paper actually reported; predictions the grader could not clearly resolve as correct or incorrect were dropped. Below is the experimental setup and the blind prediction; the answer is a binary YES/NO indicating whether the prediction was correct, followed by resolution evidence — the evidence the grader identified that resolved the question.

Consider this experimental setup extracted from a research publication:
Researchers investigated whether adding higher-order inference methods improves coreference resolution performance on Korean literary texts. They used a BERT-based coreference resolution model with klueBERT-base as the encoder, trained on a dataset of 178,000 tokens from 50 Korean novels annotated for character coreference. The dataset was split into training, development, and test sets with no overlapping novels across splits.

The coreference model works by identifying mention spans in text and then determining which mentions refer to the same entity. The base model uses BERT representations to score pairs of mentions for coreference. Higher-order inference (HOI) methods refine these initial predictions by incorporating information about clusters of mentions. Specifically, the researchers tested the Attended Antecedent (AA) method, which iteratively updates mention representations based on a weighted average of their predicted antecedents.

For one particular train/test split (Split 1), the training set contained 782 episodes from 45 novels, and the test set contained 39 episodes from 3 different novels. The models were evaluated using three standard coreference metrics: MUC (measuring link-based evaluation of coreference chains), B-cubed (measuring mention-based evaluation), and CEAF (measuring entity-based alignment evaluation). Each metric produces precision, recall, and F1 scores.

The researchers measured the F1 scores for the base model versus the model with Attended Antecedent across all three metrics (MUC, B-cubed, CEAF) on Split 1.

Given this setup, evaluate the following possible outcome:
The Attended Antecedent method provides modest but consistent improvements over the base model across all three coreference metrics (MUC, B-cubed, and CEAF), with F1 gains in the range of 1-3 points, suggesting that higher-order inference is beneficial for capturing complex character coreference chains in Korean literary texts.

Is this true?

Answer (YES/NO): NO